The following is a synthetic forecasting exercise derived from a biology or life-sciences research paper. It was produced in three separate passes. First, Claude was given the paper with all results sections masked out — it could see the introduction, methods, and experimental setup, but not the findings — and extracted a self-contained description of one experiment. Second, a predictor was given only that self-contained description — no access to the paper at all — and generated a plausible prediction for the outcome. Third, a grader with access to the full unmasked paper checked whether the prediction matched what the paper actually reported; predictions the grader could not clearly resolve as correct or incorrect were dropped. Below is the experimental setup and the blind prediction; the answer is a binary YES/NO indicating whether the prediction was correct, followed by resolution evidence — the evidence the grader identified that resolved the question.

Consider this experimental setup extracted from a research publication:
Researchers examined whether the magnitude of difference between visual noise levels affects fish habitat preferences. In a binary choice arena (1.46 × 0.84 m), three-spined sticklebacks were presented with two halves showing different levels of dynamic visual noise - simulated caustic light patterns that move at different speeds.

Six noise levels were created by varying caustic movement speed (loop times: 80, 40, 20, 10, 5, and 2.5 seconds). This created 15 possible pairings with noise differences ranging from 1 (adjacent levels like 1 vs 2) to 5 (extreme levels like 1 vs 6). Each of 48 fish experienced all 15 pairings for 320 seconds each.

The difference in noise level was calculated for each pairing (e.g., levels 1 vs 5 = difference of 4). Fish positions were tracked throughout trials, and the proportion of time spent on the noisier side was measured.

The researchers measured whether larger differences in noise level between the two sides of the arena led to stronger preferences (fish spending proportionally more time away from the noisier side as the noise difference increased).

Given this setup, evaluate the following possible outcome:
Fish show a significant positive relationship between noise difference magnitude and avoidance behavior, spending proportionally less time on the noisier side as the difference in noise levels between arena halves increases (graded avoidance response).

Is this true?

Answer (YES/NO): YES